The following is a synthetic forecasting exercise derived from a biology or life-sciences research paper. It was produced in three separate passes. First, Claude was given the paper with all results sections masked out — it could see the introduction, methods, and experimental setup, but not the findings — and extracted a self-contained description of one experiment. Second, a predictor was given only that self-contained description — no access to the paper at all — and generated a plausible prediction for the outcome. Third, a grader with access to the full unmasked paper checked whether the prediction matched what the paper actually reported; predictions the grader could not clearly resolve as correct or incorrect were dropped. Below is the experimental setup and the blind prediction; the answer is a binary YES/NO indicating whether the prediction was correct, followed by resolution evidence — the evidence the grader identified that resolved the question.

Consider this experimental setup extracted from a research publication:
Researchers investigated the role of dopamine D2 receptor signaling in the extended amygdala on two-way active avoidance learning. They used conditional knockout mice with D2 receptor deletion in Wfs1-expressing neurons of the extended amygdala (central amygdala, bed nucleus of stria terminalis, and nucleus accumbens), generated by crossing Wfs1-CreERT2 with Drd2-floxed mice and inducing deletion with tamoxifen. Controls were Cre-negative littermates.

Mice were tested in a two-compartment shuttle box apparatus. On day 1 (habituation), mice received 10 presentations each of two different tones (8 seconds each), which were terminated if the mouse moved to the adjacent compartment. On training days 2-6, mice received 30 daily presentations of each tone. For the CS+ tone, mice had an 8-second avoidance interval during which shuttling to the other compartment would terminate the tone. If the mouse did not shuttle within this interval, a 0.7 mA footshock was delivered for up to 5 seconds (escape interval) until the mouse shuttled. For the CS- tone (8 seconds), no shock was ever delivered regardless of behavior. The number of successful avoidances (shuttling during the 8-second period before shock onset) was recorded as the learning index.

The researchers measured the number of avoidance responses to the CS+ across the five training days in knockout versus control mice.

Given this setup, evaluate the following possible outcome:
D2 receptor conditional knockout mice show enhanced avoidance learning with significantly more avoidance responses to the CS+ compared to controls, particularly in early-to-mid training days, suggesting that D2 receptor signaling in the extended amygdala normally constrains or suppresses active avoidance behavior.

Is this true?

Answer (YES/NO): NO